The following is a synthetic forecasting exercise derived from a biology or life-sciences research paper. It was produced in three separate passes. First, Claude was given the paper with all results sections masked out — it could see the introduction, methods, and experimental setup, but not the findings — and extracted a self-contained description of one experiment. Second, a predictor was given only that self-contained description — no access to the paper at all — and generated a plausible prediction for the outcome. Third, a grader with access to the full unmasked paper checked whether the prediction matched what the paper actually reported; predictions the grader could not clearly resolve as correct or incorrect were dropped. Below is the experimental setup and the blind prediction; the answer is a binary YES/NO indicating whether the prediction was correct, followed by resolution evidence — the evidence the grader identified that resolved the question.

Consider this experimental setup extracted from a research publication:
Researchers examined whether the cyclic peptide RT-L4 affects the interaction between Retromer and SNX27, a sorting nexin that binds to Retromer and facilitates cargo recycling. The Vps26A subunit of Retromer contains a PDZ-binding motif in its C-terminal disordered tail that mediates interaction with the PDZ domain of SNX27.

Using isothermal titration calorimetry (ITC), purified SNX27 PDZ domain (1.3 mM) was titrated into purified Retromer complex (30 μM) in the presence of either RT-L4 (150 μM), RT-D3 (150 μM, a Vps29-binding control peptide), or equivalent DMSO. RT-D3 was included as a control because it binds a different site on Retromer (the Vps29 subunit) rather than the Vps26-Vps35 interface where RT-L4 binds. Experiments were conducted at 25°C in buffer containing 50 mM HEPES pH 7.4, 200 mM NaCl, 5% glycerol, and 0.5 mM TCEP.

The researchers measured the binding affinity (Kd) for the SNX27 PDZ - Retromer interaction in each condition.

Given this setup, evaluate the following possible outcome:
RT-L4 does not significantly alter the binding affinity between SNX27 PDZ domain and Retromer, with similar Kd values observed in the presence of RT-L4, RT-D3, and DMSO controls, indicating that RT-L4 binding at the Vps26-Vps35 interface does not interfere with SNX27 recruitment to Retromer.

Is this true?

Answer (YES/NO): NO